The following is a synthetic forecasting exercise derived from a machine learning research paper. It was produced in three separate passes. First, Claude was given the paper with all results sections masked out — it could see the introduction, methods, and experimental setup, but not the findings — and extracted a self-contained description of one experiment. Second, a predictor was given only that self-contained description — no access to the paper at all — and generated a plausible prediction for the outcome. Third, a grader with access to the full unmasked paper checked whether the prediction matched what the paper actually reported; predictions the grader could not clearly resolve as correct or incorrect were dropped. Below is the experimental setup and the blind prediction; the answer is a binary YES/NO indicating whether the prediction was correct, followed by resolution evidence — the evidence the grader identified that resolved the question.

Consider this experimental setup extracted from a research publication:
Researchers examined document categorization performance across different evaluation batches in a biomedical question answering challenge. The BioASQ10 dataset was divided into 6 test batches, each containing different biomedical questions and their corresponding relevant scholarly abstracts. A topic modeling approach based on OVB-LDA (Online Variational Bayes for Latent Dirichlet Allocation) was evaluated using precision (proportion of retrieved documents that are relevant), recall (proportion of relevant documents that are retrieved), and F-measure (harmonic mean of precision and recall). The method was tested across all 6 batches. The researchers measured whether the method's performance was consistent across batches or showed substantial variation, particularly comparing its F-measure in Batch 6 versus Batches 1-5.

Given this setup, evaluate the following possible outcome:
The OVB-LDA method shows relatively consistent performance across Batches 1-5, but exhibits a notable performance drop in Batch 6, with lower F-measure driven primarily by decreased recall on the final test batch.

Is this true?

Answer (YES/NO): NO